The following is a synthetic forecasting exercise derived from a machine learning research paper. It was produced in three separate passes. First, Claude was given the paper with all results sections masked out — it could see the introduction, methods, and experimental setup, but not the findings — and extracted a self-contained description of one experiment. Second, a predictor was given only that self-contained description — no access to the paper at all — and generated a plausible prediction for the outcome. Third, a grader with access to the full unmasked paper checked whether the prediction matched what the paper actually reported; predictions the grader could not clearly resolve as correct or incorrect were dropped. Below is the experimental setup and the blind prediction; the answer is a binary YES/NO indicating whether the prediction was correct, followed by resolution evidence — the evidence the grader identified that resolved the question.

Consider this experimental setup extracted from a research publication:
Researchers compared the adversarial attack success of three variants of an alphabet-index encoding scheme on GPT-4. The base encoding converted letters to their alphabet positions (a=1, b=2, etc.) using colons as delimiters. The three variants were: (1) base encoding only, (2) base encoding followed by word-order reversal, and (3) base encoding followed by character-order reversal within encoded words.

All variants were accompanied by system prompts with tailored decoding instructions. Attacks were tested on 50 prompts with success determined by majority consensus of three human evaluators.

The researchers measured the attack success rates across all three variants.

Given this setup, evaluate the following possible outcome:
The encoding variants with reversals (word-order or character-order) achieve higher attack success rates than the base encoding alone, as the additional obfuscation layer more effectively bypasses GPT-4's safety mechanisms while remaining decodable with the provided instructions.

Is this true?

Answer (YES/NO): NO